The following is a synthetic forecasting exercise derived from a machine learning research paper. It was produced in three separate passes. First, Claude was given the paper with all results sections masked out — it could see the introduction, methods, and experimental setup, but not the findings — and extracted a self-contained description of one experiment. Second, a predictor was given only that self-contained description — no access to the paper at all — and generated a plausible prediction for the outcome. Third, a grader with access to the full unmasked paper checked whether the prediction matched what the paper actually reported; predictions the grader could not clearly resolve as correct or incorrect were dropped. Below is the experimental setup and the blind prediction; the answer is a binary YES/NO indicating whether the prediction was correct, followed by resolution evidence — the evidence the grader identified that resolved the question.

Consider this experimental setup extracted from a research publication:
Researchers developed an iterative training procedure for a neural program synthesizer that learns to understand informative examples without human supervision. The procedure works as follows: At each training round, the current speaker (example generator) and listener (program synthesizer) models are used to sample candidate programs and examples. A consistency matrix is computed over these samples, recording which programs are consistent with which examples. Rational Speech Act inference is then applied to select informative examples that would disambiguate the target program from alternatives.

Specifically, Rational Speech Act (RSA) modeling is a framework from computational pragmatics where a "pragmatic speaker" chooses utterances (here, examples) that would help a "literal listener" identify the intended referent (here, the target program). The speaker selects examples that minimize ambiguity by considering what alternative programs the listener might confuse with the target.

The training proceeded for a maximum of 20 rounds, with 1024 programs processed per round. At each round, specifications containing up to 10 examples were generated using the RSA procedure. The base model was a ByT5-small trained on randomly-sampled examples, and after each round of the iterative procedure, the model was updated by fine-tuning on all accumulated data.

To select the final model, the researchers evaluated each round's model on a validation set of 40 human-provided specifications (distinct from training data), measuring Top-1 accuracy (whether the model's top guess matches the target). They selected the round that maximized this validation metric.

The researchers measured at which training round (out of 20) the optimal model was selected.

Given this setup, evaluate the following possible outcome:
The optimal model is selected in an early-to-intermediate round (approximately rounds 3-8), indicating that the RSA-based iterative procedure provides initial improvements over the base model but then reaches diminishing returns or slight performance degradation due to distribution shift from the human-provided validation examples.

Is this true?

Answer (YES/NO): YES